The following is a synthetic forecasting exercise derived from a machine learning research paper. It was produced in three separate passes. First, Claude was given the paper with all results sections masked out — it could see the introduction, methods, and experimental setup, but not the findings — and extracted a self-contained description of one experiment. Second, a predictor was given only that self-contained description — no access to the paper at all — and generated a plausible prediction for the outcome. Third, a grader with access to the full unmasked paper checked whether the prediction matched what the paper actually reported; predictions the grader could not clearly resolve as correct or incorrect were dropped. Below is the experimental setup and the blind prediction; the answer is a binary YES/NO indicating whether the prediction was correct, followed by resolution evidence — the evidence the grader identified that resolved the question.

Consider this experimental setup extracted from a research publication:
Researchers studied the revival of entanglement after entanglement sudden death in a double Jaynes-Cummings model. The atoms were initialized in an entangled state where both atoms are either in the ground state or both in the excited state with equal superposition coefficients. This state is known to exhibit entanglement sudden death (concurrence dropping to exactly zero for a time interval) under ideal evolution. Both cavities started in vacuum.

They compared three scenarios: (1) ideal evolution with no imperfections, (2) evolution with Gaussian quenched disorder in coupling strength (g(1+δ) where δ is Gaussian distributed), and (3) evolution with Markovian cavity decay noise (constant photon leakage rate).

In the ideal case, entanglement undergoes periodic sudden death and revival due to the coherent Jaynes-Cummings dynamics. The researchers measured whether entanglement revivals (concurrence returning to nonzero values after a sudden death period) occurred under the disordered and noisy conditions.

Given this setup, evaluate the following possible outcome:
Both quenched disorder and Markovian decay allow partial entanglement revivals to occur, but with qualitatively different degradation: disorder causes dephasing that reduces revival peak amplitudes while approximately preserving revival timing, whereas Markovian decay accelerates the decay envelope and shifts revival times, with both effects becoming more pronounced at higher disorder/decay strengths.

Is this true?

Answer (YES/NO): NO